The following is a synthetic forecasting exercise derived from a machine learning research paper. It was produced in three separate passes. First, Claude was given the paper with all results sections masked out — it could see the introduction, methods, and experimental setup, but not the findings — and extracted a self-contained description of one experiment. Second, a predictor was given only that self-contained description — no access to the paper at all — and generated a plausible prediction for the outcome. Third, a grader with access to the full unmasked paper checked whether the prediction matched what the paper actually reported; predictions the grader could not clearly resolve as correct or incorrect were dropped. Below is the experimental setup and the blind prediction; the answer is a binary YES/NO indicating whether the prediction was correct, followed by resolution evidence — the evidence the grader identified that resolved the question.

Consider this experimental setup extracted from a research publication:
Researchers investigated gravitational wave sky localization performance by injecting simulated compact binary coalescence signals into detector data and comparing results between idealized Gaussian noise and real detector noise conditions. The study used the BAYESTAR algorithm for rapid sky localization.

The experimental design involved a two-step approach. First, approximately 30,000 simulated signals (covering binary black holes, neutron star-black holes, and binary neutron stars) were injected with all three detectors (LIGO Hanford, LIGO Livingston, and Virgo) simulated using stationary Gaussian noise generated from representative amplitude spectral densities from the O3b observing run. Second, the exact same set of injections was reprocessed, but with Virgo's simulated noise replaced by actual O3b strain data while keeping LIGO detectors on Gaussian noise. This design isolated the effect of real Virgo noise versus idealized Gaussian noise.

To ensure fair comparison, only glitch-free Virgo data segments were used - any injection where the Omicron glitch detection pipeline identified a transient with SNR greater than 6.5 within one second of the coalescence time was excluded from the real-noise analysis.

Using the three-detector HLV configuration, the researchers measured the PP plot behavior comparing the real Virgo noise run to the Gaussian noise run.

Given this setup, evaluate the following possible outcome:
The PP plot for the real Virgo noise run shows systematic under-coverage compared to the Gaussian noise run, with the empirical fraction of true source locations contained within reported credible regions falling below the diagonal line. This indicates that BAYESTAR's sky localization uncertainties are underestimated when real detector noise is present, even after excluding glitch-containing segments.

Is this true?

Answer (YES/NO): YES